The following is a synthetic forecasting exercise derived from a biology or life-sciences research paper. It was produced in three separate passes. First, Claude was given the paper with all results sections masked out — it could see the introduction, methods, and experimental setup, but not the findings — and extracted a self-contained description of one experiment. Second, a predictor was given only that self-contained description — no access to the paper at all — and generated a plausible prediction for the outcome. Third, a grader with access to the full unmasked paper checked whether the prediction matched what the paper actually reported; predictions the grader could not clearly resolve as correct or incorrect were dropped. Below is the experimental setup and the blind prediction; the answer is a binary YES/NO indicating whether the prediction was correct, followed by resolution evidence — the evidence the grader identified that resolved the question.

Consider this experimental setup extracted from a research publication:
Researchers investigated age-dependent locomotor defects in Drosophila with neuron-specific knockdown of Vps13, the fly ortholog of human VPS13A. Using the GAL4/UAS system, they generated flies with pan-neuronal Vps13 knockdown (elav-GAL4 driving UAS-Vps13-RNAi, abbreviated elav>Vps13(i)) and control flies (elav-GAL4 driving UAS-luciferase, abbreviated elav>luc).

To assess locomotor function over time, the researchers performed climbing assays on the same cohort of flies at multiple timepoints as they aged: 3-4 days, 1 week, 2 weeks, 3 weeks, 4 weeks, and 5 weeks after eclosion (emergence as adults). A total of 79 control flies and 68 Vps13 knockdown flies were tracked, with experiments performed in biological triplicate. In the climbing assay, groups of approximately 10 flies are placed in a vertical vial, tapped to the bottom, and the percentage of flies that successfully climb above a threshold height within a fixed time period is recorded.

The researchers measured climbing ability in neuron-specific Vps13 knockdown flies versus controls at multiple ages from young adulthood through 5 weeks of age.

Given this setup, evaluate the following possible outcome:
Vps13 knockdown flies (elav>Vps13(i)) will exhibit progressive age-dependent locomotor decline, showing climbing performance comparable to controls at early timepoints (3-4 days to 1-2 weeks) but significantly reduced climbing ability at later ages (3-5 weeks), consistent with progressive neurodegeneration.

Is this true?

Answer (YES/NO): YES